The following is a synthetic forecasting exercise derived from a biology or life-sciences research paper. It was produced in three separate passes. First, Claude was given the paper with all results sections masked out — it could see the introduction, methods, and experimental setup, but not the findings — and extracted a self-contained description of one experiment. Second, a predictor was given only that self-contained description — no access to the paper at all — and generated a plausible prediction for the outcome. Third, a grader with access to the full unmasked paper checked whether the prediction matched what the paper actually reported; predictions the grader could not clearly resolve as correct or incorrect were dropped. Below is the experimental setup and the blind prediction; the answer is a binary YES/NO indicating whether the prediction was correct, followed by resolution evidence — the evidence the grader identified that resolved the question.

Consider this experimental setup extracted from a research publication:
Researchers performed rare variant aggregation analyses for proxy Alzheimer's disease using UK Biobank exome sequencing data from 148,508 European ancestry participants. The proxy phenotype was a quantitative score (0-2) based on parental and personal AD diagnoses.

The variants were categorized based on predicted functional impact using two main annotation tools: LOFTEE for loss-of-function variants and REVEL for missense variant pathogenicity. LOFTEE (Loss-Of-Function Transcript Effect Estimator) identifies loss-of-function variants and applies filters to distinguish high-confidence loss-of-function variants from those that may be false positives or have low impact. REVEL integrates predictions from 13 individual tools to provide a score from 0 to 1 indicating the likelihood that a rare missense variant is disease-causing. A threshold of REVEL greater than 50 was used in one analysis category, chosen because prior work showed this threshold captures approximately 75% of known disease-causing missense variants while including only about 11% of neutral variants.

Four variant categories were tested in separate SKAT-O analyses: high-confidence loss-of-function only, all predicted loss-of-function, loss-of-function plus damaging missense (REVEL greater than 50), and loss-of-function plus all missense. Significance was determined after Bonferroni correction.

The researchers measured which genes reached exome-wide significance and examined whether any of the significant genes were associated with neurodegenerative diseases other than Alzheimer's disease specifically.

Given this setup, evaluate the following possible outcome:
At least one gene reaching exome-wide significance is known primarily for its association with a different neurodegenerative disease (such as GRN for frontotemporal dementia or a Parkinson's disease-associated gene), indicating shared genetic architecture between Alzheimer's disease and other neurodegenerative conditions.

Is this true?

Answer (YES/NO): YES